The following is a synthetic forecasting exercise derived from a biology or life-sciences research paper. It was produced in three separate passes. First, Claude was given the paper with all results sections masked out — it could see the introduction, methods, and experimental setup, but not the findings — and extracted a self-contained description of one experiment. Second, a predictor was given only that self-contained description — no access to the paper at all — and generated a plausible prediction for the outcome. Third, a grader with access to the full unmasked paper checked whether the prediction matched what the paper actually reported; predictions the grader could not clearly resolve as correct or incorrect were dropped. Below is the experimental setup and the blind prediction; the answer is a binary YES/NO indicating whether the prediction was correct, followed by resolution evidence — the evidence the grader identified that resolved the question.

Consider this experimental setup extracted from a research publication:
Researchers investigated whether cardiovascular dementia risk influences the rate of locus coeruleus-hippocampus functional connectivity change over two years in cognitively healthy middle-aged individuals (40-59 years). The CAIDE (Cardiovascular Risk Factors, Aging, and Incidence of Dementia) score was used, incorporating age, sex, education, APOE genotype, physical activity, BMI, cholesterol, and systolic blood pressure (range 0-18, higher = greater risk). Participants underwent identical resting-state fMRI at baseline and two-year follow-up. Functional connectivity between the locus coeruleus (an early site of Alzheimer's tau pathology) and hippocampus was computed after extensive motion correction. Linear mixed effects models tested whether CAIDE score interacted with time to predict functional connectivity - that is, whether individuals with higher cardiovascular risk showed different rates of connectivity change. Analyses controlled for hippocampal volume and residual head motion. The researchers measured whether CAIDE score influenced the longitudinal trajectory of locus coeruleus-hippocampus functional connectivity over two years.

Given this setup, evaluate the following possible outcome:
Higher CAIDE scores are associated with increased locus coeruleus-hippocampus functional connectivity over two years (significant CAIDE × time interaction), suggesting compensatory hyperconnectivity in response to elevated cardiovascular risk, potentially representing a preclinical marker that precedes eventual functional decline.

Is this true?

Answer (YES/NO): NO